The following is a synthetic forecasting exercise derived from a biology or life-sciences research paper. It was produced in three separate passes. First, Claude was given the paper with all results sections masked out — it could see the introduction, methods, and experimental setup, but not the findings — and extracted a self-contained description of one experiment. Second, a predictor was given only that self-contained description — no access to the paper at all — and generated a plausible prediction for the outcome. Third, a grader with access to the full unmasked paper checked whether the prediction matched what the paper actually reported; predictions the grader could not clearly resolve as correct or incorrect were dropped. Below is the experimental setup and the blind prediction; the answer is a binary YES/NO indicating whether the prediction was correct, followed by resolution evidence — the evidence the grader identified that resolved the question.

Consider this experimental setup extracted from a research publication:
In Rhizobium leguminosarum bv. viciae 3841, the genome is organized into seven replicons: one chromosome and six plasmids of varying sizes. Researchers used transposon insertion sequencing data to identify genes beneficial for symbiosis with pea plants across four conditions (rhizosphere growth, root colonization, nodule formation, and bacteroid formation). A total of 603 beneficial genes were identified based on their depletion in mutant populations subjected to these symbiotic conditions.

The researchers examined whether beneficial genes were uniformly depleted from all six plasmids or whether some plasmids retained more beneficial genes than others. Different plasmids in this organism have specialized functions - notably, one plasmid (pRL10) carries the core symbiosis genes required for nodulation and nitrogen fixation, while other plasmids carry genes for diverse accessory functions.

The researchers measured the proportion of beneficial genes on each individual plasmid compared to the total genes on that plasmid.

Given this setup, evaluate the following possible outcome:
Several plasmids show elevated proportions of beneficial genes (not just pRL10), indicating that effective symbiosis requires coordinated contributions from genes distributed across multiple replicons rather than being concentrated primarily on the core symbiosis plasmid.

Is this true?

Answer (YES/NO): NO